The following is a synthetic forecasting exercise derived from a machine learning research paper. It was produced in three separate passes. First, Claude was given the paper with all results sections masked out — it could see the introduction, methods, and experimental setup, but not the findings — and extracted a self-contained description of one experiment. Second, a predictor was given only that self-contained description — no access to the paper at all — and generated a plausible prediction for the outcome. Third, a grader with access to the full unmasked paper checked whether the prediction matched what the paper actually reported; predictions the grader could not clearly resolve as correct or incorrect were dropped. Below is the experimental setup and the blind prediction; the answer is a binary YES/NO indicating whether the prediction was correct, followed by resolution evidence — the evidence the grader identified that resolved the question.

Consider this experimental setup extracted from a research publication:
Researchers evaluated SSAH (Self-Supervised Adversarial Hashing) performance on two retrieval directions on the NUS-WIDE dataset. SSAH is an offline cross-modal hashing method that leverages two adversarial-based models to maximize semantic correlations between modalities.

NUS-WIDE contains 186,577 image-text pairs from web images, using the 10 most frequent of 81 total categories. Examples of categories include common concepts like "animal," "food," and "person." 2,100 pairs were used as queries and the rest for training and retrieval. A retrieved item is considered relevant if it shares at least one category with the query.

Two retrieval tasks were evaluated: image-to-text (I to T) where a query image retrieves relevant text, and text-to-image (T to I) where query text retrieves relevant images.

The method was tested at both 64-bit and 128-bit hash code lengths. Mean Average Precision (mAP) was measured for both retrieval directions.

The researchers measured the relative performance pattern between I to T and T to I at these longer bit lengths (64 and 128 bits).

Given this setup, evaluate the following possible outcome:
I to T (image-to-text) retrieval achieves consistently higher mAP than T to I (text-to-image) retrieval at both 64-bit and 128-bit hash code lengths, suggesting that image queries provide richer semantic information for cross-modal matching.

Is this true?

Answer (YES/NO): YES